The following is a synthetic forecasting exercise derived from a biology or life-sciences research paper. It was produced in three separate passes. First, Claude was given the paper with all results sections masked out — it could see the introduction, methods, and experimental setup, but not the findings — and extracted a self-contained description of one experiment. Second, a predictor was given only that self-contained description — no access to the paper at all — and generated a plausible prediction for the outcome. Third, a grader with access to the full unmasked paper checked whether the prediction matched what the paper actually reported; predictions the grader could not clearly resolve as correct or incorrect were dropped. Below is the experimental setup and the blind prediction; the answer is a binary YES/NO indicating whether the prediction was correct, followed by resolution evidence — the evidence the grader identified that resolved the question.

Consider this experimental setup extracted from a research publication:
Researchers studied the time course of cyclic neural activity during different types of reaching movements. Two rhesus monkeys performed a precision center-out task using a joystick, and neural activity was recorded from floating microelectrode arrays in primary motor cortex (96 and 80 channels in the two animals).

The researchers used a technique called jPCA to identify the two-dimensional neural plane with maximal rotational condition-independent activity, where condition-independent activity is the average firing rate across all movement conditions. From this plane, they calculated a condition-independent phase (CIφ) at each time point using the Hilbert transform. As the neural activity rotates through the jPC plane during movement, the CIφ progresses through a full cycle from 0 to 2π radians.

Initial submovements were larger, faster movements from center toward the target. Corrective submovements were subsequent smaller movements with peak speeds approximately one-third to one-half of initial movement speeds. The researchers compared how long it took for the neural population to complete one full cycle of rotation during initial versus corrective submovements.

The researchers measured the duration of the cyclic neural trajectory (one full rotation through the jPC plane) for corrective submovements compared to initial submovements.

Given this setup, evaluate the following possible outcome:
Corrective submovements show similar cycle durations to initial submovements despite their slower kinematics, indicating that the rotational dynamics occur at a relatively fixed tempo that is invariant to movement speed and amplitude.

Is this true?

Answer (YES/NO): NO